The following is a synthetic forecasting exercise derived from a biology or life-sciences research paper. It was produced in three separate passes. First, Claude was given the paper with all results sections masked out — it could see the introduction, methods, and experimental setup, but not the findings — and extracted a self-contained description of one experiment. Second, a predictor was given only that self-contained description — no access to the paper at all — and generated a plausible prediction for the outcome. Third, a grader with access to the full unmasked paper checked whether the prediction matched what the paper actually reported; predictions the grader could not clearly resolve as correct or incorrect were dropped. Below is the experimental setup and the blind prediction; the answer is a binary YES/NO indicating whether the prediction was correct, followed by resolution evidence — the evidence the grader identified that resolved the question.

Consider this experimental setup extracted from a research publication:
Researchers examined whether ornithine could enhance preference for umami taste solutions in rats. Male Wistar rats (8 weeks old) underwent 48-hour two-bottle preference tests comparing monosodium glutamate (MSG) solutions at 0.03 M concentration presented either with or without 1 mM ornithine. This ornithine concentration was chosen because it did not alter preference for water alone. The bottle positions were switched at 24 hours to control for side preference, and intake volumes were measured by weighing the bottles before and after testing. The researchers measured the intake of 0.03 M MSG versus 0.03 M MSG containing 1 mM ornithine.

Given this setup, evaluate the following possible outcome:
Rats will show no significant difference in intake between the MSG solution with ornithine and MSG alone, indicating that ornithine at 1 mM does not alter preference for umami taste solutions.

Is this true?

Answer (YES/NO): NO